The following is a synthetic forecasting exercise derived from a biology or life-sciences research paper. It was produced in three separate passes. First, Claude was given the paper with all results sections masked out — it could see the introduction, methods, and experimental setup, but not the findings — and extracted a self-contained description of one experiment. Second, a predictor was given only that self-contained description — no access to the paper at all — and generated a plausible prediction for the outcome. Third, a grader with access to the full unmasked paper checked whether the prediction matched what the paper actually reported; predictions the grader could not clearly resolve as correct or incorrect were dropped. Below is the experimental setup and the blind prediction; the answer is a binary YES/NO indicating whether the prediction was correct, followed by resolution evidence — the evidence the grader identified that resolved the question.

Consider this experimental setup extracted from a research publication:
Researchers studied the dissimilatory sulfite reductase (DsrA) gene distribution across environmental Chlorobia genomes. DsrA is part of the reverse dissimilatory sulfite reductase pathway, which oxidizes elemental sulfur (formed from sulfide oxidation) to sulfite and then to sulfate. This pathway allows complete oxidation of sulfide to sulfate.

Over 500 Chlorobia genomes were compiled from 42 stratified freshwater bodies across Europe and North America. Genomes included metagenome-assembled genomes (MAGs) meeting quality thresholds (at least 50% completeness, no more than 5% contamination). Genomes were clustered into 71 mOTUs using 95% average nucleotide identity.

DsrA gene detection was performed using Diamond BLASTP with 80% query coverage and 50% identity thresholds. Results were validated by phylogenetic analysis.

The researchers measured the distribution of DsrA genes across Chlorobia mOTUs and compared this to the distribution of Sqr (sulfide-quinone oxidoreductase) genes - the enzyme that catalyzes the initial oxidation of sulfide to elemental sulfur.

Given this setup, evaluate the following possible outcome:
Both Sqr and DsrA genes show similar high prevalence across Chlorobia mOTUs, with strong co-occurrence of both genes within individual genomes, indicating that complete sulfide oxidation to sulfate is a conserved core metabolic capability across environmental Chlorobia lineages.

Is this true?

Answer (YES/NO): NO